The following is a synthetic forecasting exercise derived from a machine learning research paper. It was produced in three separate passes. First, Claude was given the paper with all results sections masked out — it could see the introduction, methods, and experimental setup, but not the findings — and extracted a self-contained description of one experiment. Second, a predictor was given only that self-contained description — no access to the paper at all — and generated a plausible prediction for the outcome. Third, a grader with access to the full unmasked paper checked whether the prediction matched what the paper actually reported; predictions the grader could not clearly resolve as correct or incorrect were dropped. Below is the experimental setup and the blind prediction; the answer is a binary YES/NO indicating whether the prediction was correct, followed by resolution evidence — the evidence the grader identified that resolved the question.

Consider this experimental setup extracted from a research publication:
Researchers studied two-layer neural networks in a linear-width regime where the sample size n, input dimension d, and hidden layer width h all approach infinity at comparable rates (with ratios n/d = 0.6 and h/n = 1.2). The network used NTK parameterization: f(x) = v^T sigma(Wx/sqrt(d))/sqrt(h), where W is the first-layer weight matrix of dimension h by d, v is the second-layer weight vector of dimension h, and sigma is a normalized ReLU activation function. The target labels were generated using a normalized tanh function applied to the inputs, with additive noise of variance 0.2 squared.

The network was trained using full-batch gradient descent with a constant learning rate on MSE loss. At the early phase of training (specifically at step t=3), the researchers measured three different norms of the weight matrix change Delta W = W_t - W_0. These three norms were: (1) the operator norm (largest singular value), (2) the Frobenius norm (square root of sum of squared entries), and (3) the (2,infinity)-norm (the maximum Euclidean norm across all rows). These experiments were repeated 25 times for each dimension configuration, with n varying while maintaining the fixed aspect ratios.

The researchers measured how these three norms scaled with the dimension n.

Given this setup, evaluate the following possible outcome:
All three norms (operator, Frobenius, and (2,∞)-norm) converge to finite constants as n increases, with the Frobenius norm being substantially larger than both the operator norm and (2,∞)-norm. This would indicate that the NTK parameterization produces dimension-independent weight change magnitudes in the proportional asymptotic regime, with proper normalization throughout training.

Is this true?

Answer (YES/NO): NO